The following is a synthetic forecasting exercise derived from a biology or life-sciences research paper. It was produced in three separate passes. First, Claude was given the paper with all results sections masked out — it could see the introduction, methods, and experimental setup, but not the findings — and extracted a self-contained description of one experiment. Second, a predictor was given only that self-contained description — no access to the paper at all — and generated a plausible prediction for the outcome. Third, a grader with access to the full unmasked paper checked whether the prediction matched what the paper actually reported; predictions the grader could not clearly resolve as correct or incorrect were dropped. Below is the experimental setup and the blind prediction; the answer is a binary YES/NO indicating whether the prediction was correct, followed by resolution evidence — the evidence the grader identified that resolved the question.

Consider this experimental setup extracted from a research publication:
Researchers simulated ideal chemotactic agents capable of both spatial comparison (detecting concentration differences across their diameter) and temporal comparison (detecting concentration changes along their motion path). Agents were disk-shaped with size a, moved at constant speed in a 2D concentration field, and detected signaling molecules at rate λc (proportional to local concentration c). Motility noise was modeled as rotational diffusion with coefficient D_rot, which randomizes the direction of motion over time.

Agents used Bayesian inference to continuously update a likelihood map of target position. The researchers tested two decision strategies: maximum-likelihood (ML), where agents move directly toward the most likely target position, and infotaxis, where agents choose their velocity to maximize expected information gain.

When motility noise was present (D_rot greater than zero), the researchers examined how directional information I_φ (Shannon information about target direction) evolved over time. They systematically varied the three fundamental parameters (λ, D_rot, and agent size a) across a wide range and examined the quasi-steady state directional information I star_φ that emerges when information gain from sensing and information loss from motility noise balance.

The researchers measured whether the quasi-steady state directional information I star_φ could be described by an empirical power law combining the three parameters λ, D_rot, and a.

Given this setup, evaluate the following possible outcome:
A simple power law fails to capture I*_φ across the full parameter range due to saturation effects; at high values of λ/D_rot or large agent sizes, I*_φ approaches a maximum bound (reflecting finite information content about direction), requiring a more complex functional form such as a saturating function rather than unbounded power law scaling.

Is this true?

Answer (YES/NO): NO